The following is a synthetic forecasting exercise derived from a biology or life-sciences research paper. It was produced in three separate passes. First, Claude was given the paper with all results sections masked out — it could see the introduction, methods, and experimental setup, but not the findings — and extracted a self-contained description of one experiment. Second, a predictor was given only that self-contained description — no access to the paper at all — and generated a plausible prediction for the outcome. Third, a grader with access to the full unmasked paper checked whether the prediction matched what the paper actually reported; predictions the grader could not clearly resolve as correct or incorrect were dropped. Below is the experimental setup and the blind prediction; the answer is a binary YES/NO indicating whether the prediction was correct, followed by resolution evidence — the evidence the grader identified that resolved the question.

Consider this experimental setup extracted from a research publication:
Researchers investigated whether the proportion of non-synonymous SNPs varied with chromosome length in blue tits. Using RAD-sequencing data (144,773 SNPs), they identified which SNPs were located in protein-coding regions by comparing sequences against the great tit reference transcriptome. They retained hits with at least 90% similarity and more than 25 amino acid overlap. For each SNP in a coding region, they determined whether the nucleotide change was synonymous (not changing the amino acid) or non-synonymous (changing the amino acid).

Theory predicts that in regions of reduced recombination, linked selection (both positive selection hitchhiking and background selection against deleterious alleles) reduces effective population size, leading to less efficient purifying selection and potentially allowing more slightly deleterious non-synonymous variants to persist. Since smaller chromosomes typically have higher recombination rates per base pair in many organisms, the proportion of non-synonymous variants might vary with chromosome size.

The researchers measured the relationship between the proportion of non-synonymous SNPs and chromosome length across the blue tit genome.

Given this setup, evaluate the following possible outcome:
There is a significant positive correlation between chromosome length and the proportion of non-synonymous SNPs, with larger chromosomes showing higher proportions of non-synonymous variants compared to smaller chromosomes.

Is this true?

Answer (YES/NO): NO